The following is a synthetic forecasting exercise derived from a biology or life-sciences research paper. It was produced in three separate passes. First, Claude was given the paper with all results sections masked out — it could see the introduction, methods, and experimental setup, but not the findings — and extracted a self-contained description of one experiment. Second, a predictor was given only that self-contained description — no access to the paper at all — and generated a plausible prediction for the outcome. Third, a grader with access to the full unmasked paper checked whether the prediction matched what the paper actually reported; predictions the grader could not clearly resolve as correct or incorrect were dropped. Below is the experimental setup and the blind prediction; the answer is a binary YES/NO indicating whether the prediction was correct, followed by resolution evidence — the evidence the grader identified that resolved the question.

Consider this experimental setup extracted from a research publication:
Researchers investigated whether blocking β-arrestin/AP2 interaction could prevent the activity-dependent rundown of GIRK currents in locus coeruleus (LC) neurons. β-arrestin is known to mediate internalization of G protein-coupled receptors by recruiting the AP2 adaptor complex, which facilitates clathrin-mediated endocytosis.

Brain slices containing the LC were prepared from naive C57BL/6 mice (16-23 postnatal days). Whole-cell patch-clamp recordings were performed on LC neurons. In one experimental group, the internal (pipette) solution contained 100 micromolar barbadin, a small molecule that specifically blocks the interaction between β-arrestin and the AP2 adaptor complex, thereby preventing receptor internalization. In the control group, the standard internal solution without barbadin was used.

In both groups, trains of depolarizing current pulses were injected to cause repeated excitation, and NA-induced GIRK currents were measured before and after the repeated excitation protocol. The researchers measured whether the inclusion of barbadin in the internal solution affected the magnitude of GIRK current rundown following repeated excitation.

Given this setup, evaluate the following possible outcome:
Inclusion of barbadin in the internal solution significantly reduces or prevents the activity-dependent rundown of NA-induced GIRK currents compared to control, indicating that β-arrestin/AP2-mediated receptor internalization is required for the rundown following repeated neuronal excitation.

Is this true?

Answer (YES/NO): YES